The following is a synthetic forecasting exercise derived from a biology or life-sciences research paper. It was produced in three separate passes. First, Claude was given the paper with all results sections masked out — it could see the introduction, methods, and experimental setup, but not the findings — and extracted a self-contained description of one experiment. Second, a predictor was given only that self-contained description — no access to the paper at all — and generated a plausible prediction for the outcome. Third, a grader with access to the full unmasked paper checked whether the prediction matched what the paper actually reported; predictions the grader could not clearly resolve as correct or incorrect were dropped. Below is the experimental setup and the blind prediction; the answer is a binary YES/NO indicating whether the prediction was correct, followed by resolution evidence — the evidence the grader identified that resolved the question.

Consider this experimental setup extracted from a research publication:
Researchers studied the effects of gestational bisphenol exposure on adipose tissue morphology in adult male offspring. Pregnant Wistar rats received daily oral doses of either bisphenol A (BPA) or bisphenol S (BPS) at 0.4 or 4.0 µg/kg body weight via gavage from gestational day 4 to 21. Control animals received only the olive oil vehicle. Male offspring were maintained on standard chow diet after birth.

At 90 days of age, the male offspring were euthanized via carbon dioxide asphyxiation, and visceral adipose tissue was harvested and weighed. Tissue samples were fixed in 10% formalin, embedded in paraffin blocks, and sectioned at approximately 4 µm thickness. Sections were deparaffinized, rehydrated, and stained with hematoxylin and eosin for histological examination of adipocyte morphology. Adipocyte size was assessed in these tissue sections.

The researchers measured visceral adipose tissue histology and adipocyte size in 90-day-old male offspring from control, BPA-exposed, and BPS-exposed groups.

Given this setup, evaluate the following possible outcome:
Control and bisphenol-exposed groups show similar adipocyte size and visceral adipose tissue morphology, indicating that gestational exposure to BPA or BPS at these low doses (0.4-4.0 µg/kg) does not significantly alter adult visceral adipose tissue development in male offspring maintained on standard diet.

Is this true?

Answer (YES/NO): NO